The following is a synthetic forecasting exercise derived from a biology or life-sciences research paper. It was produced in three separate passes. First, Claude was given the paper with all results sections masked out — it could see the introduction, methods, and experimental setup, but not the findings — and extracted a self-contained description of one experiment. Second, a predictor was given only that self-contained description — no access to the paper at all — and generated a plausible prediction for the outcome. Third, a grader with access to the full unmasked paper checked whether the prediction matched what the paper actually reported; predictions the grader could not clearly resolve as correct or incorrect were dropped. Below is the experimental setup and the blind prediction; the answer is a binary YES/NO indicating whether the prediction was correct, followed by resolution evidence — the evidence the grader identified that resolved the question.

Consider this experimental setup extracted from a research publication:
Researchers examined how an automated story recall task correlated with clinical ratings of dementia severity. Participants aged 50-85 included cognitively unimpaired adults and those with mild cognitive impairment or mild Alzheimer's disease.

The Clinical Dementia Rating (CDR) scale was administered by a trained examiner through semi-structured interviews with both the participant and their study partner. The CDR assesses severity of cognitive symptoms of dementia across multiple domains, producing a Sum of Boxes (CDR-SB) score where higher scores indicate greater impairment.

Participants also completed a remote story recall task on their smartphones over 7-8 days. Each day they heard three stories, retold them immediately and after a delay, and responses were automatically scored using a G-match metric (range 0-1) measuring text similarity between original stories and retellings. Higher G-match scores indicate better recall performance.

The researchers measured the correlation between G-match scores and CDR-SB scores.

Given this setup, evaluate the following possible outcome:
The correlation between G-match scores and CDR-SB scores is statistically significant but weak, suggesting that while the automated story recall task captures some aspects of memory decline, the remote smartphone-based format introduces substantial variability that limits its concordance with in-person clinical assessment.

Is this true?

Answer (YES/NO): NO